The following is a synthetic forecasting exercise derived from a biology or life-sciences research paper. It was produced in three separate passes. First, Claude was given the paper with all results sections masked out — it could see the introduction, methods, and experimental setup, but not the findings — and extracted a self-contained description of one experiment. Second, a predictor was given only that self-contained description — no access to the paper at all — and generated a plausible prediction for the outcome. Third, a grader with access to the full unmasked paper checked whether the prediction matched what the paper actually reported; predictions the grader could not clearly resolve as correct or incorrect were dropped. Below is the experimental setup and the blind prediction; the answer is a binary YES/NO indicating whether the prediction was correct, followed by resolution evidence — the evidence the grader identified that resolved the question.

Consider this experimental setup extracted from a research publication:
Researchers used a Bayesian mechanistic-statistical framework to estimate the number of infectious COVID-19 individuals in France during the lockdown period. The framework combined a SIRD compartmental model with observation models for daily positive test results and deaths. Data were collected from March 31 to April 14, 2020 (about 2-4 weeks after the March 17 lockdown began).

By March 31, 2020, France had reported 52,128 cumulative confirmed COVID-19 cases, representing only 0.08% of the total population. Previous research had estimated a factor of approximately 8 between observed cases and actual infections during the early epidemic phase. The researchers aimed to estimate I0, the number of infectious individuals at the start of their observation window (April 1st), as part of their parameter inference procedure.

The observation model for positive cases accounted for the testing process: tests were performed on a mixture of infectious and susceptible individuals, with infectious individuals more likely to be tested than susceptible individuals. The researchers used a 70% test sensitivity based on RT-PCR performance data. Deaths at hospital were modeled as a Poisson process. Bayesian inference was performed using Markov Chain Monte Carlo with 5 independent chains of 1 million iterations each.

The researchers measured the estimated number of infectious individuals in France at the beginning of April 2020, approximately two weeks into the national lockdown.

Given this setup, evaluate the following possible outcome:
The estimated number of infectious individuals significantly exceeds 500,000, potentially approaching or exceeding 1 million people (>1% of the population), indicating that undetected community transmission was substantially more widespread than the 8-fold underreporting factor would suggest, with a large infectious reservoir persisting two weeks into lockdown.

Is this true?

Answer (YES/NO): YES